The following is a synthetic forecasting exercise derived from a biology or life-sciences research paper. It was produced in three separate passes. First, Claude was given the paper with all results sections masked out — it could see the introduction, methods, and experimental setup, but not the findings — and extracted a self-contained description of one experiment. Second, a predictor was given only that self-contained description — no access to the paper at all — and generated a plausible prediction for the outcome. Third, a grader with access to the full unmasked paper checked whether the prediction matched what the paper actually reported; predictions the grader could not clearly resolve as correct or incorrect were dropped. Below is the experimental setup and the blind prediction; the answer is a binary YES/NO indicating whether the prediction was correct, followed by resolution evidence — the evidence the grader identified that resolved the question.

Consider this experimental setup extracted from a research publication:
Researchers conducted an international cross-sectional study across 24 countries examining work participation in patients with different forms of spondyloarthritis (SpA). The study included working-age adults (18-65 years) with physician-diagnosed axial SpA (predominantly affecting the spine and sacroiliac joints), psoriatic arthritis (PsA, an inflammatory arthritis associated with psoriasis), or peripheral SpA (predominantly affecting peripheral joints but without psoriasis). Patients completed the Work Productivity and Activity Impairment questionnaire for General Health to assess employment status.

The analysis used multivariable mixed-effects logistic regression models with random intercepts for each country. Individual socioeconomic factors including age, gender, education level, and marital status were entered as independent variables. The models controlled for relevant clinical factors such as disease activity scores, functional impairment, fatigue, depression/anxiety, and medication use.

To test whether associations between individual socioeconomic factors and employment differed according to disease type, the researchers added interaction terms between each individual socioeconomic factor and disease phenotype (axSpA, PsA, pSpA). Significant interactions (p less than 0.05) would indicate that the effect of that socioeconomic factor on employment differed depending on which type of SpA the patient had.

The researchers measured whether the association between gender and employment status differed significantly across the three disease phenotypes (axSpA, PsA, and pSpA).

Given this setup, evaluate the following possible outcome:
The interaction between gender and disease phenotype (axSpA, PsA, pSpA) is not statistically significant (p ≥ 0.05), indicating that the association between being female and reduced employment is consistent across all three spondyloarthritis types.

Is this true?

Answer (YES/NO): YES